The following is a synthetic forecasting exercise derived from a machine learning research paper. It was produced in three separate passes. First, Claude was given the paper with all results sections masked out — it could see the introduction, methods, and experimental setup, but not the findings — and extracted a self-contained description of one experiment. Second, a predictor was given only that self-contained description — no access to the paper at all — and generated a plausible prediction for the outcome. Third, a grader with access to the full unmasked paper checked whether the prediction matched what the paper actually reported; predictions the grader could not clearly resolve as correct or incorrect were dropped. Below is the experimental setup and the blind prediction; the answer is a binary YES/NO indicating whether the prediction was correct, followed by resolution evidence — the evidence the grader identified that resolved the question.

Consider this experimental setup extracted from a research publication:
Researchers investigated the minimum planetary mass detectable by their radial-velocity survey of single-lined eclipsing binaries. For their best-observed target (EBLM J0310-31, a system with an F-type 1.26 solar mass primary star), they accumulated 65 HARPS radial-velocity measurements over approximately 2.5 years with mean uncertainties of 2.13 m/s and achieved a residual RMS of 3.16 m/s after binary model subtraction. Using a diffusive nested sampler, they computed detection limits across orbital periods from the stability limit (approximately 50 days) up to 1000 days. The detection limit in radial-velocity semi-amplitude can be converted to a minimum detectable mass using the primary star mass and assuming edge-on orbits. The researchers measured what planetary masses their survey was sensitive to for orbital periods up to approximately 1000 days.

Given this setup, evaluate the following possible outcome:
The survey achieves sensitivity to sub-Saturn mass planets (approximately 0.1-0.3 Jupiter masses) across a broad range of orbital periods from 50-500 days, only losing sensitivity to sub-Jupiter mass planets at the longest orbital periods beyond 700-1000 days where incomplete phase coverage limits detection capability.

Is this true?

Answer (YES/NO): NO